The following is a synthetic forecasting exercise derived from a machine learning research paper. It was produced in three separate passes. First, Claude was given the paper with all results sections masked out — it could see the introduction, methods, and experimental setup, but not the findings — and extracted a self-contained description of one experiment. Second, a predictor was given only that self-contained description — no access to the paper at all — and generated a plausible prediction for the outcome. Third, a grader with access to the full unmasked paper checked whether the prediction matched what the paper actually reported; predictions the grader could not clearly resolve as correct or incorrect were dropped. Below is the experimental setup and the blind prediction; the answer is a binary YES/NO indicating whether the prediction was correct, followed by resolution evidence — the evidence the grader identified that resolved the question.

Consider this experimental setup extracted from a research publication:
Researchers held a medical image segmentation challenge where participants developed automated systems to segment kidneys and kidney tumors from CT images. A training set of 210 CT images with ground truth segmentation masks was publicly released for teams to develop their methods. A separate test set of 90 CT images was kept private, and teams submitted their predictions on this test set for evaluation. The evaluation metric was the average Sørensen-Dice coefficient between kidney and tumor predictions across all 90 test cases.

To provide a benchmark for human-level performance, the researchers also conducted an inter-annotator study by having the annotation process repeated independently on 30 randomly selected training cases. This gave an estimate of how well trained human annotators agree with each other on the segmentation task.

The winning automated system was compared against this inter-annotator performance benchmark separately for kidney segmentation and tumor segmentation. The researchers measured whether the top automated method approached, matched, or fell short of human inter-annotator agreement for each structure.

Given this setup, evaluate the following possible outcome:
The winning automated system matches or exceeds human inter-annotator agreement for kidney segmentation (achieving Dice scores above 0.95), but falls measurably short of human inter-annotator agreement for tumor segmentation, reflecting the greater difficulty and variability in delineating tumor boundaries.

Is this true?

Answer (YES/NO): NO